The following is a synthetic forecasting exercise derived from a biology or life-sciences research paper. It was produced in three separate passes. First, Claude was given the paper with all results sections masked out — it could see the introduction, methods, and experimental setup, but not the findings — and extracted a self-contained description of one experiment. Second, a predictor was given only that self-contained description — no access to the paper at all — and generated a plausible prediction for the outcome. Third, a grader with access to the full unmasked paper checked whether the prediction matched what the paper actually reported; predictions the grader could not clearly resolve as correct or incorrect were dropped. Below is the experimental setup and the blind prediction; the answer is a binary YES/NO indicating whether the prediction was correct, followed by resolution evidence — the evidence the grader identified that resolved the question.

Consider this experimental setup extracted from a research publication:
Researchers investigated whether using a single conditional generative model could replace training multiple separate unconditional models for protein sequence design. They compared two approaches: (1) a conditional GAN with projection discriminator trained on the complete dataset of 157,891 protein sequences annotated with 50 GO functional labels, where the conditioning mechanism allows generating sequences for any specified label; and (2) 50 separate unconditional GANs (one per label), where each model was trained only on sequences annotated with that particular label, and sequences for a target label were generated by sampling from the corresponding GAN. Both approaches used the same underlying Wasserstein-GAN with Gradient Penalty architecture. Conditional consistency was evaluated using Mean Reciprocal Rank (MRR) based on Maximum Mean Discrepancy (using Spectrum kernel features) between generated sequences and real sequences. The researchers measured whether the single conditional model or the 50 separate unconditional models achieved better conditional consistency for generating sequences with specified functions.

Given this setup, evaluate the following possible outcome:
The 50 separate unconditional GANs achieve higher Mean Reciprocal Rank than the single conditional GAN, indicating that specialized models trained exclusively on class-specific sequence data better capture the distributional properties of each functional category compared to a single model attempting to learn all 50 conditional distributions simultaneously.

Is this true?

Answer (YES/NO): YES